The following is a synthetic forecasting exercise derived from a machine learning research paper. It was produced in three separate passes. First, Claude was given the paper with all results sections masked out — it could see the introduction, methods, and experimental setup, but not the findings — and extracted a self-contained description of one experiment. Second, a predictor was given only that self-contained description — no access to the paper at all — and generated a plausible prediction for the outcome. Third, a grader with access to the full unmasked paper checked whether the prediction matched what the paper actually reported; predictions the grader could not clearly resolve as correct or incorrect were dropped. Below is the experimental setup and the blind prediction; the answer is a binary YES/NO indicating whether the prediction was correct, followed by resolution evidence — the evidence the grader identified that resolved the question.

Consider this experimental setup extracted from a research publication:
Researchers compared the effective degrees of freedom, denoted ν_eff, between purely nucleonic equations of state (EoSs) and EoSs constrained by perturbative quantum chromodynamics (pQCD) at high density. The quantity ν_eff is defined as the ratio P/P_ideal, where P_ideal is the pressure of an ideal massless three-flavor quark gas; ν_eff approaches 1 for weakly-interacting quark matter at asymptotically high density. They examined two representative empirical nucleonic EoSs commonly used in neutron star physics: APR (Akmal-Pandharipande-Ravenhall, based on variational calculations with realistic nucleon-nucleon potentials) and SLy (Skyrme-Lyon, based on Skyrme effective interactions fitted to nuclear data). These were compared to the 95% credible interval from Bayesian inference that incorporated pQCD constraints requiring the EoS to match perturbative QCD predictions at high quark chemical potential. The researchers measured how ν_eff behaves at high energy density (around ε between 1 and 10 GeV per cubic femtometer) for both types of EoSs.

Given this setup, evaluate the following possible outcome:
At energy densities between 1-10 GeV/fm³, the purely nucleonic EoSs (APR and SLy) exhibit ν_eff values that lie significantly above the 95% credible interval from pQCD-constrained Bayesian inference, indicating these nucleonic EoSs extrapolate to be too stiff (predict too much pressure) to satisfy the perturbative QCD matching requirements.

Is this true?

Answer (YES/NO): NO